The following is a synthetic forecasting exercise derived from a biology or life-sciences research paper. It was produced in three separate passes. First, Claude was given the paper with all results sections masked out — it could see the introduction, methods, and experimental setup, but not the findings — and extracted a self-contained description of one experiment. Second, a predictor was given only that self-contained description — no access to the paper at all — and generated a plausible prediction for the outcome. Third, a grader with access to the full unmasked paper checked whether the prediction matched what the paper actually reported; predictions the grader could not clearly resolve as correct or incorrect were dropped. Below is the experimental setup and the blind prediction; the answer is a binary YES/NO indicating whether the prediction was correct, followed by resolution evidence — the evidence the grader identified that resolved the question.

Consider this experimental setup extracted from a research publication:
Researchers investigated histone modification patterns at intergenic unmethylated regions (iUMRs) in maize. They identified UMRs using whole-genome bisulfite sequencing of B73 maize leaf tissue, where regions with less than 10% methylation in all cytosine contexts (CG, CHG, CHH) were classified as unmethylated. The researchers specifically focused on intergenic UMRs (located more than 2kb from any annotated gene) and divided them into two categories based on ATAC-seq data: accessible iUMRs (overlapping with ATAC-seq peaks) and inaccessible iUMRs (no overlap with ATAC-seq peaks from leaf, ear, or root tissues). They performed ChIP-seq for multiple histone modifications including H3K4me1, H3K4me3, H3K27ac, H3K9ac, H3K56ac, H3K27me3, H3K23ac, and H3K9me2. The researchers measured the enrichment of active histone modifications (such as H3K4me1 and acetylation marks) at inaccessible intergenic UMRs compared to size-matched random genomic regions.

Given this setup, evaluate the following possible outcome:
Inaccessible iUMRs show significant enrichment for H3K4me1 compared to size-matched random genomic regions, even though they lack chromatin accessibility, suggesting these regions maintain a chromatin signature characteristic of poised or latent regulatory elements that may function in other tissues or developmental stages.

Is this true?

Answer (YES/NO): YES